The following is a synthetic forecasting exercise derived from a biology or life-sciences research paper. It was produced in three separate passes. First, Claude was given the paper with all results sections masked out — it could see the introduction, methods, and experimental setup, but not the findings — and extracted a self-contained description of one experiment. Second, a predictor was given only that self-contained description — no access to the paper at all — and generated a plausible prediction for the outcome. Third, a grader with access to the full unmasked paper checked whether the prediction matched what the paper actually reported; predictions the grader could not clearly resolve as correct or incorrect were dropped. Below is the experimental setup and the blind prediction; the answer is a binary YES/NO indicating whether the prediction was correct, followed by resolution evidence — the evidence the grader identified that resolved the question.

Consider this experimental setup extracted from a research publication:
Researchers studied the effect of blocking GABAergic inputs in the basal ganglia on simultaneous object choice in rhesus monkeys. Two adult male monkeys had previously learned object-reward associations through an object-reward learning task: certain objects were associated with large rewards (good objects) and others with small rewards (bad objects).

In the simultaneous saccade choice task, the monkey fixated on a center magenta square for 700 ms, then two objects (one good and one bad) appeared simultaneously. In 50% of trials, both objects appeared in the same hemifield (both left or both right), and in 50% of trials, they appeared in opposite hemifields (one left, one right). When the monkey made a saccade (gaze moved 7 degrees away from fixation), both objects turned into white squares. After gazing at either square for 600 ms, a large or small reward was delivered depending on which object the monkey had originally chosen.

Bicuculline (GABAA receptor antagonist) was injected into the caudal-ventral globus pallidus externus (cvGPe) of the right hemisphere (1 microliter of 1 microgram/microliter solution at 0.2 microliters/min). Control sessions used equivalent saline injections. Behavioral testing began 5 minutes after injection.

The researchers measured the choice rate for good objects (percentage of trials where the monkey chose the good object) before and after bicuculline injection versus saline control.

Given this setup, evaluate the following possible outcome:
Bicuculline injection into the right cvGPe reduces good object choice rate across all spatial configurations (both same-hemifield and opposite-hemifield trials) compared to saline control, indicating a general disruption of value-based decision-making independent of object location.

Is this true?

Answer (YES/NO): NO